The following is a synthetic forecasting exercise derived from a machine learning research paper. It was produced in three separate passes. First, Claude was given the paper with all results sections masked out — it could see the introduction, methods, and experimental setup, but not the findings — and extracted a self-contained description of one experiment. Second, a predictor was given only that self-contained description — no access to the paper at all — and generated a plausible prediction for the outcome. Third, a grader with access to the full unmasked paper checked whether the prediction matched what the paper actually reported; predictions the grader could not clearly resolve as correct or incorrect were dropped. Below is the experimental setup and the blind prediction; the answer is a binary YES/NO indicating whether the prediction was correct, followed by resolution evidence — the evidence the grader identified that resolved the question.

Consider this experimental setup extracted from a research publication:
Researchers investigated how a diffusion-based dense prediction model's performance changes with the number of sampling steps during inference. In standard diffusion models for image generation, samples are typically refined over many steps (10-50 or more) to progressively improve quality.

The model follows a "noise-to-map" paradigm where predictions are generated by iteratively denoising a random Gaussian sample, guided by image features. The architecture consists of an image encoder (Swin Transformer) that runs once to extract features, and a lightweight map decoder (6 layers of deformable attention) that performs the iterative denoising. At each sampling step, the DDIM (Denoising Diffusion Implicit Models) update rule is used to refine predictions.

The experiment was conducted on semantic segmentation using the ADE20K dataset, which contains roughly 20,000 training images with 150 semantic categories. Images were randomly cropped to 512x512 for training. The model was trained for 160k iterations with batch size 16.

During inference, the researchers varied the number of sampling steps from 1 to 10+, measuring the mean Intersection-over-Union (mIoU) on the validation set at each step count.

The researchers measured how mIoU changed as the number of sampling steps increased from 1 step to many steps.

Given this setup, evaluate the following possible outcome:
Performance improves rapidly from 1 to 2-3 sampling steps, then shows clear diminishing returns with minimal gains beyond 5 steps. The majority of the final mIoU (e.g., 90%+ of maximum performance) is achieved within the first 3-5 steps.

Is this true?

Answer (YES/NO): NO